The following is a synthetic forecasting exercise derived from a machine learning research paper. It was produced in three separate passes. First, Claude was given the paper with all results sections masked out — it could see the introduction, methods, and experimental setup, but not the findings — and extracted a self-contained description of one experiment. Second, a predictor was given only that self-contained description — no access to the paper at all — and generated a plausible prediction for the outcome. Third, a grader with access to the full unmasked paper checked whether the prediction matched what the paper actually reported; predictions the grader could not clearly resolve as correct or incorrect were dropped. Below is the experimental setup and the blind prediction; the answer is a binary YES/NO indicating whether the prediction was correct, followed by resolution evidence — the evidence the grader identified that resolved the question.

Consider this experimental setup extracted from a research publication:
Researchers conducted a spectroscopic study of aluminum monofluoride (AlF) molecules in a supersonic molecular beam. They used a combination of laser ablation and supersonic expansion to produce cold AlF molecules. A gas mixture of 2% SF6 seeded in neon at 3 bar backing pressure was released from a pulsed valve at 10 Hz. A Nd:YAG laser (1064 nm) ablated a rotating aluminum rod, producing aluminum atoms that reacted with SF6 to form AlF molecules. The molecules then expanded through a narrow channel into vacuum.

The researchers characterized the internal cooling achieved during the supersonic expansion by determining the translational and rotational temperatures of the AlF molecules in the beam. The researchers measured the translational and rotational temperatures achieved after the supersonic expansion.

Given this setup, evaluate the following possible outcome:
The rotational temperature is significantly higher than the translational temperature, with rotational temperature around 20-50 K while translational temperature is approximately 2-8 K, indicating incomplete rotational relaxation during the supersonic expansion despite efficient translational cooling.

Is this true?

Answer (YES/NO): NO